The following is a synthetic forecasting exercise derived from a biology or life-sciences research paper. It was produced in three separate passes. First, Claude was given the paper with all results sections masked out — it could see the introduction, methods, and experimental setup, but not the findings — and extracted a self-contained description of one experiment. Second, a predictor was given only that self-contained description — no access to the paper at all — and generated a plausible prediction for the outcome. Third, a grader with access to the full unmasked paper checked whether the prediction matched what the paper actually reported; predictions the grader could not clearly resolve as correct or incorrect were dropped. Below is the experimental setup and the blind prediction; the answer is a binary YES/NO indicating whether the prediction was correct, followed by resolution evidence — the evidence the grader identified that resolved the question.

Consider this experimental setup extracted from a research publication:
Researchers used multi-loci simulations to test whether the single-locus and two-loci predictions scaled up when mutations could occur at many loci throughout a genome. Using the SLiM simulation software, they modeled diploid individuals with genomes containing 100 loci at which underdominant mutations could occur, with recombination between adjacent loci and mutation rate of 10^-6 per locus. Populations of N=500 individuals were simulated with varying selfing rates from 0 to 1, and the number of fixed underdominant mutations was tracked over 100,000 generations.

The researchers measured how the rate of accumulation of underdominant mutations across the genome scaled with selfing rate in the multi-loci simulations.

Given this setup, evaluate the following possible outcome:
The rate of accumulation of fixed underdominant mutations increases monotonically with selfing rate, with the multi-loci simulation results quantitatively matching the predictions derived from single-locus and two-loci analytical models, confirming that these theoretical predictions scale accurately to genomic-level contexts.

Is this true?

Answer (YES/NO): YES